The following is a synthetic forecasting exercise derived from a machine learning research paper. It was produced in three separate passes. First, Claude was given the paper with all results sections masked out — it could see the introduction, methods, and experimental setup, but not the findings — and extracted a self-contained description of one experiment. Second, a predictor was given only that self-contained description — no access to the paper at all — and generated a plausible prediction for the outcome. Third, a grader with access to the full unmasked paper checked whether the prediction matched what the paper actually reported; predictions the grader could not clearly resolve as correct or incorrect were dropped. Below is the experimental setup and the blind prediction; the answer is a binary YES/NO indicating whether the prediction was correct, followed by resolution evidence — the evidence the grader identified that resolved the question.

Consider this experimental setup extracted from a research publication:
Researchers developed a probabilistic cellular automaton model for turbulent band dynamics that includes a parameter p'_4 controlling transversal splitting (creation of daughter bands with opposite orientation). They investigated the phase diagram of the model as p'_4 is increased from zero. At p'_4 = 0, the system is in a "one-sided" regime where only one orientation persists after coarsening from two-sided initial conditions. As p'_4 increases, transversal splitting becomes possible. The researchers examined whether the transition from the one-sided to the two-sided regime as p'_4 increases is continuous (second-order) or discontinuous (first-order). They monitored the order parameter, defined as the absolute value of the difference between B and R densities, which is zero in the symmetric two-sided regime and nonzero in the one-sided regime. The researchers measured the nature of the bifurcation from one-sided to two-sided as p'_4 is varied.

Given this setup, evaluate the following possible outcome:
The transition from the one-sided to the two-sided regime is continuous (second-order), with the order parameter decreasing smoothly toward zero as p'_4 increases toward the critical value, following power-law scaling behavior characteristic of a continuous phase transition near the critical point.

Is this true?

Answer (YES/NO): YES